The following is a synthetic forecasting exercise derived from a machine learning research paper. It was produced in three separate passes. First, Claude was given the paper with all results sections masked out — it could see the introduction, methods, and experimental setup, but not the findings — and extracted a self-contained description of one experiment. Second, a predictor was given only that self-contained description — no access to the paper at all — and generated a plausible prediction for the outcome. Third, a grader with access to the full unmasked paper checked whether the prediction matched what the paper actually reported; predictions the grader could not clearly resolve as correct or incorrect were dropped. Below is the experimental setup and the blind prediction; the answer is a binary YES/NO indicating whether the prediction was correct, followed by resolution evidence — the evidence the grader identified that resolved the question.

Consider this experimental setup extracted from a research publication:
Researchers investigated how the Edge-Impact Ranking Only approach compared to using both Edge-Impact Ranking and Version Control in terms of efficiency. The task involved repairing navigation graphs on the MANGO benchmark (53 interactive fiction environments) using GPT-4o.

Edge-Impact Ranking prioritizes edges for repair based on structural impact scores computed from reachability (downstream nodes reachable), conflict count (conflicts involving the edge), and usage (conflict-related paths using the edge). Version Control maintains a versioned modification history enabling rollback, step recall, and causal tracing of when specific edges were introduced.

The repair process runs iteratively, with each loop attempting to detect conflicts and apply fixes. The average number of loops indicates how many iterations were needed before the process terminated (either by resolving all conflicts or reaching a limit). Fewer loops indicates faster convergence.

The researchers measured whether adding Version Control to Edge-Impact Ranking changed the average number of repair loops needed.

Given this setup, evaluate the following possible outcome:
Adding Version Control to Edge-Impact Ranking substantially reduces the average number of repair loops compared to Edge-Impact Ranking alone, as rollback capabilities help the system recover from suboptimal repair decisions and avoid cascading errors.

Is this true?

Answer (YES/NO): NO